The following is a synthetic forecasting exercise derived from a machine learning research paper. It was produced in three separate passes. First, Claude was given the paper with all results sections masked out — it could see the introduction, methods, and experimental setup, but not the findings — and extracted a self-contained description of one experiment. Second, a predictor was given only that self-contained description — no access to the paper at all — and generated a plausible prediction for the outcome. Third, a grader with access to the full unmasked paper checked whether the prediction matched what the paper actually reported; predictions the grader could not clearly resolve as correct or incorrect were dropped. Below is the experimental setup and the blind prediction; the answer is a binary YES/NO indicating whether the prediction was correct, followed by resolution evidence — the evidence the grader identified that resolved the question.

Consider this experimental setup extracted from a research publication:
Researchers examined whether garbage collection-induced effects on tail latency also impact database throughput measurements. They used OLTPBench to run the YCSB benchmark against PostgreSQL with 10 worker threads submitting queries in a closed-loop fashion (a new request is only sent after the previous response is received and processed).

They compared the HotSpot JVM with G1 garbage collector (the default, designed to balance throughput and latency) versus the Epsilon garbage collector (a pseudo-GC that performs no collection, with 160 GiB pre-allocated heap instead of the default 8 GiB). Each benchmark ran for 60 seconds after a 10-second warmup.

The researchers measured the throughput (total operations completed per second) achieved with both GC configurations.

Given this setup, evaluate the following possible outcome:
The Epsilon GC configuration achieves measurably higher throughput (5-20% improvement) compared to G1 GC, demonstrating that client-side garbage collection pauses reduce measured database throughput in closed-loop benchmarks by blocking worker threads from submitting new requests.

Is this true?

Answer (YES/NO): NO